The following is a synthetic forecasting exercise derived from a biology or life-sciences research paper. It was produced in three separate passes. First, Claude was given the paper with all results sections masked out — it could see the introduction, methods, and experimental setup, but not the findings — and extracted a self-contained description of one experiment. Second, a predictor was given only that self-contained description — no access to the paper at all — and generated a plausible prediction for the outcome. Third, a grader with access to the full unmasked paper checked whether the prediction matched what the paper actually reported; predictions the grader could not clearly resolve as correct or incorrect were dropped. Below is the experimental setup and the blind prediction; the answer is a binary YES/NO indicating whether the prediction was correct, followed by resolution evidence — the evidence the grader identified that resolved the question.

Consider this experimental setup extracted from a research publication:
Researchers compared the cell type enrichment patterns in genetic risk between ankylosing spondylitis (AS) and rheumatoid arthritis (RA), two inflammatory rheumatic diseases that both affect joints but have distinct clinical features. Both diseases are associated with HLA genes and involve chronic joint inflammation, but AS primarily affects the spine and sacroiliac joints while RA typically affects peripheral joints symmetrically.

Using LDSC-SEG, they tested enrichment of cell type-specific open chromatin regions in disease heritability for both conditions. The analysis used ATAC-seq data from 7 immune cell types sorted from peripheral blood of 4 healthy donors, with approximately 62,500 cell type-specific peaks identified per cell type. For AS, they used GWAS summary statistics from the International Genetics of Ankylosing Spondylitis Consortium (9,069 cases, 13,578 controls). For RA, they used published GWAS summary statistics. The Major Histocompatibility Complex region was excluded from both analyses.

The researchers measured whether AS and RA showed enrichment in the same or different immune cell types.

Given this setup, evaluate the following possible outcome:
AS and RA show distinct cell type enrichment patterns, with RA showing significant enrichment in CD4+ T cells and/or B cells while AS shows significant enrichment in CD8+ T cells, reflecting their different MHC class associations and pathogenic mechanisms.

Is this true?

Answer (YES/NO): NO